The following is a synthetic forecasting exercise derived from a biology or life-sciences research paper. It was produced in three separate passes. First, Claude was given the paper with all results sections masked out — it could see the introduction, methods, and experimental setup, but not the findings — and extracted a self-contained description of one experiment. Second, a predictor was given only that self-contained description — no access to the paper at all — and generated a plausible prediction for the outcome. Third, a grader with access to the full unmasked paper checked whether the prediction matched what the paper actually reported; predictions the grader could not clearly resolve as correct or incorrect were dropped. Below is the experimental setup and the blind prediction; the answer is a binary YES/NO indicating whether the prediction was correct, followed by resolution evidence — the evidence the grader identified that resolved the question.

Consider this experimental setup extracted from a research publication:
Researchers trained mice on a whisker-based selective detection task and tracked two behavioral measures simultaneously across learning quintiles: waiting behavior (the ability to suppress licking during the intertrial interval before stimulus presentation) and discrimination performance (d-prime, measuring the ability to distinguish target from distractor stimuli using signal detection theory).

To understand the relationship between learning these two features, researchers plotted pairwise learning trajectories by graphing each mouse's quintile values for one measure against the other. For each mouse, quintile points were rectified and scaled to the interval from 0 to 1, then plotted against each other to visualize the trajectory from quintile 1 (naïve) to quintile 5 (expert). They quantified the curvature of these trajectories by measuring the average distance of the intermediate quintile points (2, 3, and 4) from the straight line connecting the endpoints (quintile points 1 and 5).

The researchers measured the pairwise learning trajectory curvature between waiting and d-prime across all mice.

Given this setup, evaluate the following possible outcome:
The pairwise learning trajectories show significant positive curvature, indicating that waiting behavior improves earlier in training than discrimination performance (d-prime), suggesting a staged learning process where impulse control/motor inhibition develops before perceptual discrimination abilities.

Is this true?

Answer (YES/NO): NO